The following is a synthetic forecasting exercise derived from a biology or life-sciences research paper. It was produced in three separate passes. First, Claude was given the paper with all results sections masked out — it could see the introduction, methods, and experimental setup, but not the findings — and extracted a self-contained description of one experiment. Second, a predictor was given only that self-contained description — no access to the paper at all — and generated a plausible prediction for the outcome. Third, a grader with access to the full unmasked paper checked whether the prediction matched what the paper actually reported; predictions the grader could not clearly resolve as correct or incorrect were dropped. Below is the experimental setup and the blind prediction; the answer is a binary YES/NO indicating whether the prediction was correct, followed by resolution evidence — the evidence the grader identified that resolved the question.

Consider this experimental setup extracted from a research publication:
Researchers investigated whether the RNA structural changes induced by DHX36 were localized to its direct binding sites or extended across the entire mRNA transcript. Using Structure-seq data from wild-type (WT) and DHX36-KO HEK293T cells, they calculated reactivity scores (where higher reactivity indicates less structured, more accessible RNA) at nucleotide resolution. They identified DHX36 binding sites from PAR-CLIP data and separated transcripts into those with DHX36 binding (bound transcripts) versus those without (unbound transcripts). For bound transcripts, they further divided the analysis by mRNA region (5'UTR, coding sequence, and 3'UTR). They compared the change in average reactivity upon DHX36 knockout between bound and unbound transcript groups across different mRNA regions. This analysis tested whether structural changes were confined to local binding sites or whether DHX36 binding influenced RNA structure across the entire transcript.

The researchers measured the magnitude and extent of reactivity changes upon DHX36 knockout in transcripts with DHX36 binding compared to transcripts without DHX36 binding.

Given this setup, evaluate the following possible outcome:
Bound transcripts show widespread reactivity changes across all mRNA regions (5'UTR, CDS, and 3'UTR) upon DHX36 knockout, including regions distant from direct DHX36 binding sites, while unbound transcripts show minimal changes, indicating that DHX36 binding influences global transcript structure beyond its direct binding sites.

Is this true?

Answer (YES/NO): YES